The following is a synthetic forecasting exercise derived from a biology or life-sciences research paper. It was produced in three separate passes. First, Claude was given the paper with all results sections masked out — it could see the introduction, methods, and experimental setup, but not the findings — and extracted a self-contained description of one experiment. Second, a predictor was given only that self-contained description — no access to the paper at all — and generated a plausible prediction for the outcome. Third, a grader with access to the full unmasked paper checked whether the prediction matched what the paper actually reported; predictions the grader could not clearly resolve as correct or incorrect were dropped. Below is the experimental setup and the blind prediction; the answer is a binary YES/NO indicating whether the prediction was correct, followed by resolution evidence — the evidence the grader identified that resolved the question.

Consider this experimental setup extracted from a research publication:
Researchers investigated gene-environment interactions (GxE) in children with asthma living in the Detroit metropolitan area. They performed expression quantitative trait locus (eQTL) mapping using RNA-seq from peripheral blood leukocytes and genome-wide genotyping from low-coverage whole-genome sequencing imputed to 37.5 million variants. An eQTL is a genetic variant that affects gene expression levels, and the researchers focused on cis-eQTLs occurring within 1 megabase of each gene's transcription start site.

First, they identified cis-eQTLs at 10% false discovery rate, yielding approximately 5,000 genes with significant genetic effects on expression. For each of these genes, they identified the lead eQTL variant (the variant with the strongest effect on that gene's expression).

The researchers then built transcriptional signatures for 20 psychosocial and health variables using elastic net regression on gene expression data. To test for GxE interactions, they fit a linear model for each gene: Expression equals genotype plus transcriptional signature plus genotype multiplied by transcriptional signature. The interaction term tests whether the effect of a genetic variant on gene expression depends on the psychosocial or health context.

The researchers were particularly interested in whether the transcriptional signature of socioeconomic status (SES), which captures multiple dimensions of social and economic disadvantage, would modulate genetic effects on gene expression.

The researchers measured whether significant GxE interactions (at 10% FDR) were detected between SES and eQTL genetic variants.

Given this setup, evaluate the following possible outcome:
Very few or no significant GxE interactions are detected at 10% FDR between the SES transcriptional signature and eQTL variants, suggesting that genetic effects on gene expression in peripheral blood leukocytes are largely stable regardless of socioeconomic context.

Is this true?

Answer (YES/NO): NO